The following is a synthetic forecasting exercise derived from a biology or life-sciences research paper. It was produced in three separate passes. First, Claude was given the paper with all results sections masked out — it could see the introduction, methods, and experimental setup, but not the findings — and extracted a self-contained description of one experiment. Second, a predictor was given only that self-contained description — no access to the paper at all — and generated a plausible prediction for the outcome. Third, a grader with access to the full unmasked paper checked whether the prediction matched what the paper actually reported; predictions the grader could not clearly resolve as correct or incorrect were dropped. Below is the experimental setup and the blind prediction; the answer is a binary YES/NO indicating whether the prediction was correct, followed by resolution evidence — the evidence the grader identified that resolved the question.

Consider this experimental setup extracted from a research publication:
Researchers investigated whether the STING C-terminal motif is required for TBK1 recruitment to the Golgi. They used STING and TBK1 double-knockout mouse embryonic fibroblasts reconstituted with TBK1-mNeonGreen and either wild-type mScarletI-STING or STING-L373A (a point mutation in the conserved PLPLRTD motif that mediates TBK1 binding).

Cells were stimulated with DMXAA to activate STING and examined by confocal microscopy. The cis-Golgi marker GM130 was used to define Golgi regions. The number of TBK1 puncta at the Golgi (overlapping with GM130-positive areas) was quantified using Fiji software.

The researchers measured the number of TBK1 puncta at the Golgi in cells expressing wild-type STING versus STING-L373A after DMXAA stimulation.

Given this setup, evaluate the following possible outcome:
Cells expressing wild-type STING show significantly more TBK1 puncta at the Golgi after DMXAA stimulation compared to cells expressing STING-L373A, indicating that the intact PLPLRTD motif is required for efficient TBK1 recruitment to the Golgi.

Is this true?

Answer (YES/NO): NO